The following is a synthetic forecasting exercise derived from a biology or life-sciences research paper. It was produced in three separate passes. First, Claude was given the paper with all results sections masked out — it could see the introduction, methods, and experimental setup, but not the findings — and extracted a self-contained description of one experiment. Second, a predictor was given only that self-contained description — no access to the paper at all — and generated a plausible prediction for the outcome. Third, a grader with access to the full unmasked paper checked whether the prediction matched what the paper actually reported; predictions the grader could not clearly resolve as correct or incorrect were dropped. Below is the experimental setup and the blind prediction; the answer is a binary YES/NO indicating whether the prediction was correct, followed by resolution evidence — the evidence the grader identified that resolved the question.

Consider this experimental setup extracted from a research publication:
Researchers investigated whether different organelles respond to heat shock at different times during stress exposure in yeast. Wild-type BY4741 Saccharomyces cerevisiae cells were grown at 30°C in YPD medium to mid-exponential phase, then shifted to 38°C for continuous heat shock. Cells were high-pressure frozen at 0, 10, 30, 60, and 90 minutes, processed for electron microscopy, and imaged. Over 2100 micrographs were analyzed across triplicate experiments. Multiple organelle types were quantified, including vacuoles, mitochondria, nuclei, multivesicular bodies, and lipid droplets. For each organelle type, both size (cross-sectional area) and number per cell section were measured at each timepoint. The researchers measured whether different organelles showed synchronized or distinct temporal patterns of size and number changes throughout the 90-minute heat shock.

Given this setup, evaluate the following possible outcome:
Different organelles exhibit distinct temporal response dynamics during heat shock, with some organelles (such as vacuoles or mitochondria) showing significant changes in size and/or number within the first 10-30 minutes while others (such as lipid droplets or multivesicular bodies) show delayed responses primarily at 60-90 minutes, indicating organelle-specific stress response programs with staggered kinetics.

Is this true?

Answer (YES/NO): NO